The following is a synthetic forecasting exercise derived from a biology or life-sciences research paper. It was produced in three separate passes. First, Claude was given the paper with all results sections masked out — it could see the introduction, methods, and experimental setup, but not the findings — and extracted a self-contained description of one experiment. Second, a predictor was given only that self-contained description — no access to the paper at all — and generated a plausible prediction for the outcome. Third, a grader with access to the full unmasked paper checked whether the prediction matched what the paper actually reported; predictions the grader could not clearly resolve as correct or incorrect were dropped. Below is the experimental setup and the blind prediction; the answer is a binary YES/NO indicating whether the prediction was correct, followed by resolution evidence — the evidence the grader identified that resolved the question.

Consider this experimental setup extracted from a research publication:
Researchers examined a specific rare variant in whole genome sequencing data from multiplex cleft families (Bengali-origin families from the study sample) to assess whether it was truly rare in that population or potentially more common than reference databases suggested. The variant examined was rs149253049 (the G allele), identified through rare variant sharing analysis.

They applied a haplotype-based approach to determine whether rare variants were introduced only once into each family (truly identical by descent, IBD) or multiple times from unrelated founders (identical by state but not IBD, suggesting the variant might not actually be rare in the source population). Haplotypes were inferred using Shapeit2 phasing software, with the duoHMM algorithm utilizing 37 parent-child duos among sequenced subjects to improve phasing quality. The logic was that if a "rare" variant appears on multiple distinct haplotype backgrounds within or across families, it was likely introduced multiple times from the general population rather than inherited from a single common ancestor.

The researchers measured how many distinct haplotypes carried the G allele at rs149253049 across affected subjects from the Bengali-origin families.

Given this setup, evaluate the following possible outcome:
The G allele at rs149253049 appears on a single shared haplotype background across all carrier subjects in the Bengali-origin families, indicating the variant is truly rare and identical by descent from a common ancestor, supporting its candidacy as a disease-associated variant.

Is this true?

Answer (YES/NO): NO